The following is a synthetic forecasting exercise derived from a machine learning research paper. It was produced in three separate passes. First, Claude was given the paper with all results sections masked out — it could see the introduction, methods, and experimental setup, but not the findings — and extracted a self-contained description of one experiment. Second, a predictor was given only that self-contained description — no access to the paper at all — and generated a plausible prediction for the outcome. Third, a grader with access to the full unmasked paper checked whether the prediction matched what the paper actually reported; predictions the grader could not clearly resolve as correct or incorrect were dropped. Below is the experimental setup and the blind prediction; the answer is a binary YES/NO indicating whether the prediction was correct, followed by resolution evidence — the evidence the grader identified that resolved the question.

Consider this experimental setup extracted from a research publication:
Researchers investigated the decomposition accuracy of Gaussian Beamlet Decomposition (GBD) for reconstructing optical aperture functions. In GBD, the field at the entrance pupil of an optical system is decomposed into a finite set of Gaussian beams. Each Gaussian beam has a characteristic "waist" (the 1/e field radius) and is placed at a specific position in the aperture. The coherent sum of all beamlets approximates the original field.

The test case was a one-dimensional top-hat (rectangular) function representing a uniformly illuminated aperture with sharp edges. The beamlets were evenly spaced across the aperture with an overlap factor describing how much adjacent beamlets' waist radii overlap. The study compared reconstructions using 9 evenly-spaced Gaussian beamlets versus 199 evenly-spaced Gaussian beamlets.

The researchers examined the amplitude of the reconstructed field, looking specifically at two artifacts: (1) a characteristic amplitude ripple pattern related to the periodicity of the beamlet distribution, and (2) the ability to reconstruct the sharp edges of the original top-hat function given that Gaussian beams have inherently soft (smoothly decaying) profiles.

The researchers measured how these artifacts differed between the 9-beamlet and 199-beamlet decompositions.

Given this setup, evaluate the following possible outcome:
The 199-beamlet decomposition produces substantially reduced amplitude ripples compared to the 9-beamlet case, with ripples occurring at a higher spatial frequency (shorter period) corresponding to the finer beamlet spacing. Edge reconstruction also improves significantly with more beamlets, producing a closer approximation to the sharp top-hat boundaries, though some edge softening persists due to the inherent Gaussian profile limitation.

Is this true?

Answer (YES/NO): YES